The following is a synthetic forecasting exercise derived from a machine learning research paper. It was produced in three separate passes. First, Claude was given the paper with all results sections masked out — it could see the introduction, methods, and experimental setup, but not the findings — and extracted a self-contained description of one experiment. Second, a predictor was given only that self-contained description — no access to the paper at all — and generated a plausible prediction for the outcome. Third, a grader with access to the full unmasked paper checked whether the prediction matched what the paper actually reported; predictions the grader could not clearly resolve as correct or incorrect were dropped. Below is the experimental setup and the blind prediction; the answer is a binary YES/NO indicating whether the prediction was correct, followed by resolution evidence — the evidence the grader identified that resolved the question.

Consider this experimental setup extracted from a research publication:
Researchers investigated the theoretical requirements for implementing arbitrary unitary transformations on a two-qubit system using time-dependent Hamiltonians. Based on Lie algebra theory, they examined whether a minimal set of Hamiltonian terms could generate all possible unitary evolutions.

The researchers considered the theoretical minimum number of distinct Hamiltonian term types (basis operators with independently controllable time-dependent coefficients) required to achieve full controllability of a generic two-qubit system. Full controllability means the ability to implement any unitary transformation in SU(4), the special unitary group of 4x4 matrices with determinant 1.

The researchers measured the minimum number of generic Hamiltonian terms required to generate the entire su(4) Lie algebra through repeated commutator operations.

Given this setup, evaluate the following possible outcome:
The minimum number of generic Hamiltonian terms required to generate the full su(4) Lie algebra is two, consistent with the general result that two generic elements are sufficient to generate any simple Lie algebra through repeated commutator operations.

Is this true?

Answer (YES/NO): YES